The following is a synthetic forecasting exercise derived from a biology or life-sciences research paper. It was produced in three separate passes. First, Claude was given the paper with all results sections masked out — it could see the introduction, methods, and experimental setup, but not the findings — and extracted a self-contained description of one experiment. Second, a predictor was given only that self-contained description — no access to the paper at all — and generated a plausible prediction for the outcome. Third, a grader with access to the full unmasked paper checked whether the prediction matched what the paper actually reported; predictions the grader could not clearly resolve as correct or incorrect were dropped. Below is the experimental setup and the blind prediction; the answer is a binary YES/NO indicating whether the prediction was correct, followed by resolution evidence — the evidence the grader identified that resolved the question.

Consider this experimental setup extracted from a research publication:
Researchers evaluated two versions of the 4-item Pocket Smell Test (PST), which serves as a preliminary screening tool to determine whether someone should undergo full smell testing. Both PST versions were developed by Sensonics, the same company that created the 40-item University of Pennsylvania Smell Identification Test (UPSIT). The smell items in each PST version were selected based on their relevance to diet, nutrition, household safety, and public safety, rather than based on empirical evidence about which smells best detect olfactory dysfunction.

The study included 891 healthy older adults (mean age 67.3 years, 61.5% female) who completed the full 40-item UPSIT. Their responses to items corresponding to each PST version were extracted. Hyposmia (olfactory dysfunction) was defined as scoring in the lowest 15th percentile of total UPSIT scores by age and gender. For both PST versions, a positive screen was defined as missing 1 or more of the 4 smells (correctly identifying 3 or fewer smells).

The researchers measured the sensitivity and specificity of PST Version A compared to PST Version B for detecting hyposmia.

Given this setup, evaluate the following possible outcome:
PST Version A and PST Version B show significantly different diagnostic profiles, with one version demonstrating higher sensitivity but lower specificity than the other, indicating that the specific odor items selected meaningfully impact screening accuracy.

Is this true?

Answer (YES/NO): YES